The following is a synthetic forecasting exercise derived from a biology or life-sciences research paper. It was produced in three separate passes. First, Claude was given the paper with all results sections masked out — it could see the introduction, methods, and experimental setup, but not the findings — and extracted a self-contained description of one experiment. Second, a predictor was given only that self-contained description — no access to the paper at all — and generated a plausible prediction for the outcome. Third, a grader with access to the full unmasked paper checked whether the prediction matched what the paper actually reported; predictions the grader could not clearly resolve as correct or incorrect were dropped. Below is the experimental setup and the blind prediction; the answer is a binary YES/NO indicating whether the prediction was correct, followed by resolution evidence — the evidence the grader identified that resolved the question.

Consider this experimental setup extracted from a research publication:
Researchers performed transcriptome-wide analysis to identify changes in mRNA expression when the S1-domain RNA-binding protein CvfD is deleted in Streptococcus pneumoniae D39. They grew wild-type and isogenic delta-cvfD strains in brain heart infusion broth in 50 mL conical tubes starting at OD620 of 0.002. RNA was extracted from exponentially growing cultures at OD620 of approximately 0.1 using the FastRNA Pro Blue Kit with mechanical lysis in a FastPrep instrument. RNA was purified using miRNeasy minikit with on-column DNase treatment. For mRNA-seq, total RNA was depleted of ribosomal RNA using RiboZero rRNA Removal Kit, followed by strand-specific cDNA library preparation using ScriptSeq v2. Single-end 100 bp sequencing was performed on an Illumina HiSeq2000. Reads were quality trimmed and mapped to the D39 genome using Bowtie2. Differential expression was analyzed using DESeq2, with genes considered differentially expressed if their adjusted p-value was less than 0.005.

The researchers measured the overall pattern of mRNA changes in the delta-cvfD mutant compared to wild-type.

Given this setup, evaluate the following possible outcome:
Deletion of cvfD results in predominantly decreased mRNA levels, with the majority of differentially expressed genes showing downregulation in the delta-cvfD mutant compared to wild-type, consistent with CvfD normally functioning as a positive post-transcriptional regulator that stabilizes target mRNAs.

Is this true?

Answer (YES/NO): NO